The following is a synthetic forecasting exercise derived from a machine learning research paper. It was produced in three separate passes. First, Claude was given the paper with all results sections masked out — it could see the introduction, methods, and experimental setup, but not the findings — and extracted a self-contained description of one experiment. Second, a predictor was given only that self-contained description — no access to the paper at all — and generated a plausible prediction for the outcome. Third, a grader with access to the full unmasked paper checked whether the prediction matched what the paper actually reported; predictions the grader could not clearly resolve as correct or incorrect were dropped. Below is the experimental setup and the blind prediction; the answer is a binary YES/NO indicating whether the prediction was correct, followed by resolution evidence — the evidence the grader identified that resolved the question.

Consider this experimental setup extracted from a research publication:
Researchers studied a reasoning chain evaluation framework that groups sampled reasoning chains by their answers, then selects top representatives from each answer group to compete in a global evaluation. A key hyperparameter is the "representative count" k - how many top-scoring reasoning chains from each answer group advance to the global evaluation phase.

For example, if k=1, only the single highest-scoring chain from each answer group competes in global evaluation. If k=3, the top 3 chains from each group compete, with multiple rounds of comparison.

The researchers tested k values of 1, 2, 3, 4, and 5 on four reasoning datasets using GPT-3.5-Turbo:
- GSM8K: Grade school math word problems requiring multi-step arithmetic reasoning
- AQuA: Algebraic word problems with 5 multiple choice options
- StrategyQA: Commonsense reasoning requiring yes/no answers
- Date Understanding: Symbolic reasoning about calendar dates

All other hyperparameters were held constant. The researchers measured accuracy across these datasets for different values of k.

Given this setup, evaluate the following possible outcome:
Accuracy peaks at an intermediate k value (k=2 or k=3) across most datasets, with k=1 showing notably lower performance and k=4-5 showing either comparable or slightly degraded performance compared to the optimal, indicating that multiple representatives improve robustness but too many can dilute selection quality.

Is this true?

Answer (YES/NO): YES